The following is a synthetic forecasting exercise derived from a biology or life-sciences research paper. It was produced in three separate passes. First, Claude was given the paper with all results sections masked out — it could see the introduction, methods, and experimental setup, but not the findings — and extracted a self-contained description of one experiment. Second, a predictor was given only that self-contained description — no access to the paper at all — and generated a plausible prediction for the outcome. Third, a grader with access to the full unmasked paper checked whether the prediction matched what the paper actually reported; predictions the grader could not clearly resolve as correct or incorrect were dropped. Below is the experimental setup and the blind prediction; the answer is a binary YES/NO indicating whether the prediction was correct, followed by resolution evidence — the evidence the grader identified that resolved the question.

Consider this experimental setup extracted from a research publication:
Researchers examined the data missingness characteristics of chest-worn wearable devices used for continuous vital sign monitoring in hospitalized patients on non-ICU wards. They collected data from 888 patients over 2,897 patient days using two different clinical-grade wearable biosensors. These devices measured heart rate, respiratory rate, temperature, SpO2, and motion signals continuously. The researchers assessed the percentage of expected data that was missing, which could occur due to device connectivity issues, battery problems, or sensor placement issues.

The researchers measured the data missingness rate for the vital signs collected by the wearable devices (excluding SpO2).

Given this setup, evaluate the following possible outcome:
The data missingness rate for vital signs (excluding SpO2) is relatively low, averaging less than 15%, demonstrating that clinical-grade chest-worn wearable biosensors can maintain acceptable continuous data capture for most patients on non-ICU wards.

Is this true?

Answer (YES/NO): YES